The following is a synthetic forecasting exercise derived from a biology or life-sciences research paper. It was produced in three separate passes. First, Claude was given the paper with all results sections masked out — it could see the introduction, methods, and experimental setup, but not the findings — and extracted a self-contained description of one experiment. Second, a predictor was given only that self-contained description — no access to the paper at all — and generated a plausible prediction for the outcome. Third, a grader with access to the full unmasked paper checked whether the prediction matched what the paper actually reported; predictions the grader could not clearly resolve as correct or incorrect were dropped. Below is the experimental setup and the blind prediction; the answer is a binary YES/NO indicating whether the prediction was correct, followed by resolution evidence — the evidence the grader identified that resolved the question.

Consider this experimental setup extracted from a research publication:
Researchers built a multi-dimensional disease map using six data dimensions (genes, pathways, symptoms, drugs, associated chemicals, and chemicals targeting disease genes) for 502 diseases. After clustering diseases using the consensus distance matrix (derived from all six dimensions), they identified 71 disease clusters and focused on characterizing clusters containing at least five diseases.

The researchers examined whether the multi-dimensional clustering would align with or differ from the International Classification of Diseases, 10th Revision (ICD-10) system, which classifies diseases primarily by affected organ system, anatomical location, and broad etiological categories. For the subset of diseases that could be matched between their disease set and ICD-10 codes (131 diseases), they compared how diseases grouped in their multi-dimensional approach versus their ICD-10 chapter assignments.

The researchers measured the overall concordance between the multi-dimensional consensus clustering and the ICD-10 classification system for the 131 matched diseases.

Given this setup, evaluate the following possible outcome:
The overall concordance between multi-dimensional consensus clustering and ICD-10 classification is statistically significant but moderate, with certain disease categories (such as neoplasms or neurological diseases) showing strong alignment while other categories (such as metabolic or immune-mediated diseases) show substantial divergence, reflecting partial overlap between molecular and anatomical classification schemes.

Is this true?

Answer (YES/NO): NO